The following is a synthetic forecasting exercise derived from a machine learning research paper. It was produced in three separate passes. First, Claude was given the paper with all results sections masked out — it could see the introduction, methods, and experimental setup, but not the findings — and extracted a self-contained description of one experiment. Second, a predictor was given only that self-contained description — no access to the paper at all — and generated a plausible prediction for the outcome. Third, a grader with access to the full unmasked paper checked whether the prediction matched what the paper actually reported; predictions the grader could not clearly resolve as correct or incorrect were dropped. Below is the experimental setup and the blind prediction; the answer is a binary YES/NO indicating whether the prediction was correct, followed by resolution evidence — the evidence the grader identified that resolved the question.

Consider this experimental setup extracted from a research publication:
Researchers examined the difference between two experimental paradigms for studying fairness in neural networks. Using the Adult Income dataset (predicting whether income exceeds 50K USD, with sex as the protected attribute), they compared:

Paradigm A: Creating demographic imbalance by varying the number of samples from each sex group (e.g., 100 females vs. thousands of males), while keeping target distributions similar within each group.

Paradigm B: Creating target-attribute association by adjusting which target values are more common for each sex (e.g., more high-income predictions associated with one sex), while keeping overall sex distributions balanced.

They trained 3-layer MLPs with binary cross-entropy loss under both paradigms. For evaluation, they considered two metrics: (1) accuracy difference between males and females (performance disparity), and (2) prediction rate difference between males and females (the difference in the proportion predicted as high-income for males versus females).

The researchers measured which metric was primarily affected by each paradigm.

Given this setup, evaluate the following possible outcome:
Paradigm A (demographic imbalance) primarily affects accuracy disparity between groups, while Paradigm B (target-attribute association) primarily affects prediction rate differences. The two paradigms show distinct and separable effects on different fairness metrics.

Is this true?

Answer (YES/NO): YES